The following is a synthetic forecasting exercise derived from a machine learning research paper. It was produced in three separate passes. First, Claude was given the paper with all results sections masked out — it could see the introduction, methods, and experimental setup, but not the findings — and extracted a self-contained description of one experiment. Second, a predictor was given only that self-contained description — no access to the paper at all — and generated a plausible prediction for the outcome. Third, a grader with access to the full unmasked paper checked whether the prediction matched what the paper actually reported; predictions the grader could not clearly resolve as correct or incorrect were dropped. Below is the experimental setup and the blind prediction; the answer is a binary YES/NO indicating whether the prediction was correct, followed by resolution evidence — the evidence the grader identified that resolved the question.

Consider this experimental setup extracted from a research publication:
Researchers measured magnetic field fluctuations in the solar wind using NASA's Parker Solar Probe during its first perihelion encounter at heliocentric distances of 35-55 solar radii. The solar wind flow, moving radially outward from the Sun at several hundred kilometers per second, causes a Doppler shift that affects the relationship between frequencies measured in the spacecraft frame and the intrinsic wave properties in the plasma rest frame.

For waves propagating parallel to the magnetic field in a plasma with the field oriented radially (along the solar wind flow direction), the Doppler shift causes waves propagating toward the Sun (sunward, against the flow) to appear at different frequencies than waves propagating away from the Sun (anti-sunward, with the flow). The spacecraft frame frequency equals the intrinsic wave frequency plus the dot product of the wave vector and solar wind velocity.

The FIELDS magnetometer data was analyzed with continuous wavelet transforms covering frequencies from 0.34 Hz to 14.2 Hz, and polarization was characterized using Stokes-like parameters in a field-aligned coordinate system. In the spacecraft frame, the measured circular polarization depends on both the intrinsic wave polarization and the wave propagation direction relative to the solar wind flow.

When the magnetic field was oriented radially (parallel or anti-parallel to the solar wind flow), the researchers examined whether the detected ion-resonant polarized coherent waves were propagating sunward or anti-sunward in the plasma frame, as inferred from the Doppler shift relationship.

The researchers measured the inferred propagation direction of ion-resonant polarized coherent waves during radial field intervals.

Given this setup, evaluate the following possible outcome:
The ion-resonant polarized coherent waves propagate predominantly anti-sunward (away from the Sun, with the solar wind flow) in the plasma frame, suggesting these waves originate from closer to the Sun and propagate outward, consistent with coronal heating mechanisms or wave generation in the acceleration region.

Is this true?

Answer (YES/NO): NO